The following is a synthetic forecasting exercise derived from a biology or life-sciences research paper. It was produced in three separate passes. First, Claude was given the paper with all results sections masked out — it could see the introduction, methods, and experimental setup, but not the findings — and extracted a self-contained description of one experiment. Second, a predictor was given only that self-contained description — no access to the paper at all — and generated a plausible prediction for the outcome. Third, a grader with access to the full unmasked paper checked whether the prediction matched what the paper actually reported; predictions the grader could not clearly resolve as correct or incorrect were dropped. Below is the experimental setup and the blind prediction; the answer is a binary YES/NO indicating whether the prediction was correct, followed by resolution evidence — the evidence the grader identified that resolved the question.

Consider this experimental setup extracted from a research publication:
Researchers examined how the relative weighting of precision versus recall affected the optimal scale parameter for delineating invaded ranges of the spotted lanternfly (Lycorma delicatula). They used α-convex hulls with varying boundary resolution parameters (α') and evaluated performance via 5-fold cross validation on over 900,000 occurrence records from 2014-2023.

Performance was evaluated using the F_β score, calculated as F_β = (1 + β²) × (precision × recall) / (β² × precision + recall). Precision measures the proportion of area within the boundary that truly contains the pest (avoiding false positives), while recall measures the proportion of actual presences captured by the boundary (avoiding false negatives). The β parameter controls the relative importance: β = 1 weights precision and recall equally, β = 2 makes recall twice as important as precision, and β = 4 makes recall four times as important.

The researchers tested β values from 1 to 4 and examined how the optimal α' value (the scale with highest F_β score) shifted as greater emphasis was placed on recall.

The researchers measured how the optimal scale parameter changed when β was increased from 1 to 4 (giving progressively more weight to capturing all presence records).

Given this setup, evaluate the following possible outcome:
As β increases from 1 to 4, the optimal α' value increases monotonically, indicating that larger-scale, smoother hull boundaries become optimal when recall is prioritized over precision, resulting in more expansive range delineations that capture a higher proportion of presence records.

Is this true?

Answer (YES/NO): YES